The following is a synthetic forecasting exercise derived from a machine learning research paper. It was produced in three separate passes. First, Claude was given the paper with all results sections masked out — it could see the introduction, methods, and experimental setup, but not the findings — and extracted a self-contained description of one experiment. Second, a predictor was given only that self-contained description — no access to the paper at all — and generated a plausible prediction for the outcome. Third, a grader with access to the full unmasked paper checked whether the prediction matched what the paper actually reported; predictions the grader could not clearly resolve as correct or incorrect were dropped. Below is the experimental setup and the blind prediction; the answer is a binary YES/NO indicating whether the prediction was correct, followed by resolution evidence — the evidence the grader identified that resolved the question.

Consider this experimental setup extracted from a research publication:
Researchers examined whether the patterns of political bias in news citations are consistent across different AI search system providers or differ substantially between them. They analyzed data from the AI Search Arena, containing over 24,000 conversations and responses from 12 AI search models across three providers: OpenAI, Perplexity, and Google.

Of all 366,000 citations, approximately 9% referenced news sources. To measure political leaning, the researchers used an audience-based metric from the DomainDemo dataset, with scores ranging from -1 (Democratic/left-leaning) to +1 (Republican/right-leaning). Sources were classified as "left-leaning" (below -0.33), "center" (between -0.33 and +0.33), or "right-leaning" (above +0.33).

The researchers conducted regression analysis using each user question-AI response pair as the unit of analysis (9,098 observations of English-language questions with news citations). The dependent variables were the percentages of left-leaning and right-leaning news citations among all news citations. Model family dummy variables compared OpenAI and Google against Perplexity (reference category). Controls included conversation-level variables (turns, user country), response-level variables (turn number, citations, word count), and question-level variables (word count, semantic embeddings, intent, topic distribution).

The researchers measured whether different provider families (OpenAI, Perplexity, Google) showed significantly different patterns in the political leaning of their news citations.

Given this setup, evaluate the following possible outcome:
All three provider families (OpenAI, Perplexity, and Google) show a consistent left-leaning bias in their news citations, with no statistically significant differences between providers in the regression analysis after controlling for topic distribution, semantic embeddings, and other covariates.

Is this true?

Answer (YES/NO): NO